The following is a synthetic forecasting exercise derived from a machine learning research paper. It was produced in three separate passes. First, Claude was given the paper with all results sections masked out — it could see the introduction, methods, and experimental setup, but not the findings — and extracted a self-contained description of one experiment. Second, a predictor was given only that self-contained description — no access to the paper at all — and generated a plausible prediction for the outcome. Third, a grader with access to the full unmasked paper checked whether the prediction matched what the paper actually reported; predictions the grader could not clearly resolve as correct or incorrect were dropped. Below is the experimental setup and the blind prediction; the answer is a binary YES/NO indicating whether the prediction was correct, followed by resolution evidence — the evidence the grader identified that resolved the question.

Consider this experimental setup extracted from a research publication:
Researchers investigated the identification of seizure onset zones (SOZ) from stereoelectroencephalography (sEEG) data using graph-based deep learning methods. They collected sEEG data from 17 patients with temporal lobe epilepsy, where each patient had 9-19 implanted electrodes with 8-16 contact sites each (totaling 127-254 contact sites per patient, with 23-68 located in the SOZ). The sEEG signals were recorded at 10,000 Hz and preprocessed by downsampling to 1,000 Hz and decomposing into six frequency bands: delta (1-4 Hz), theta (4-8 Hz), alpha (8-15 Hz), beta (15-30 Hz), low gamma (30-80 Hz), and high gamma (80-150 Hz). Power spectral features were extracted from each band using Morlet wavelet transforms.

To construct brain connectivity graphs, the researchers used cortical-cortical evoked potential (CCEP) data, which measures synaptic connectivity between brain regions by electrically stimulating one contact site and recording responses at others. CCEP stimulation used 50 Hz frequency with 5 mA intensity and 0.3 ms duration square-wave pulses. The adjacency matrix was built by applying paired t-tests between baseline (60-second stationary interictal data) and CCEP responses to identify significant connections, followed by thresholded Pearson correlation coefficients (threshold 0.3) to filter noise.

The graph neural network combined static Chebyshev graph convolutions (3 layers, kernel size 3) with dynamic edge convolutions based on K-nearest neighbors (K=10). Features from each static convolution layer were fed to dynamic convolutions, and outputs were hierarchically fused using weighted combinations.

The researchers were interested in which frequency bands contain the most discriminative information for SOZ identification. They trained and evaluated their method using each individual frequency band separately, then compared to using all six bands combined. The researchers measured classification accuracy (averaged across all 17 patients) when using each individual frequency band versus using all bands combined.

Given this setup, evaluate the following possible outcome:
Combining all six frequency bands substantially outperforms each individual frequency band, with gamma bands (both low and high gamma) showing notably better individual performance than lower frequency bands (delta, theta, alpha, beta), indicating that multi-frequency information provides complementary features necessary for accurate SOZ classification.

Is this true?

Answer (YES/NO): NO